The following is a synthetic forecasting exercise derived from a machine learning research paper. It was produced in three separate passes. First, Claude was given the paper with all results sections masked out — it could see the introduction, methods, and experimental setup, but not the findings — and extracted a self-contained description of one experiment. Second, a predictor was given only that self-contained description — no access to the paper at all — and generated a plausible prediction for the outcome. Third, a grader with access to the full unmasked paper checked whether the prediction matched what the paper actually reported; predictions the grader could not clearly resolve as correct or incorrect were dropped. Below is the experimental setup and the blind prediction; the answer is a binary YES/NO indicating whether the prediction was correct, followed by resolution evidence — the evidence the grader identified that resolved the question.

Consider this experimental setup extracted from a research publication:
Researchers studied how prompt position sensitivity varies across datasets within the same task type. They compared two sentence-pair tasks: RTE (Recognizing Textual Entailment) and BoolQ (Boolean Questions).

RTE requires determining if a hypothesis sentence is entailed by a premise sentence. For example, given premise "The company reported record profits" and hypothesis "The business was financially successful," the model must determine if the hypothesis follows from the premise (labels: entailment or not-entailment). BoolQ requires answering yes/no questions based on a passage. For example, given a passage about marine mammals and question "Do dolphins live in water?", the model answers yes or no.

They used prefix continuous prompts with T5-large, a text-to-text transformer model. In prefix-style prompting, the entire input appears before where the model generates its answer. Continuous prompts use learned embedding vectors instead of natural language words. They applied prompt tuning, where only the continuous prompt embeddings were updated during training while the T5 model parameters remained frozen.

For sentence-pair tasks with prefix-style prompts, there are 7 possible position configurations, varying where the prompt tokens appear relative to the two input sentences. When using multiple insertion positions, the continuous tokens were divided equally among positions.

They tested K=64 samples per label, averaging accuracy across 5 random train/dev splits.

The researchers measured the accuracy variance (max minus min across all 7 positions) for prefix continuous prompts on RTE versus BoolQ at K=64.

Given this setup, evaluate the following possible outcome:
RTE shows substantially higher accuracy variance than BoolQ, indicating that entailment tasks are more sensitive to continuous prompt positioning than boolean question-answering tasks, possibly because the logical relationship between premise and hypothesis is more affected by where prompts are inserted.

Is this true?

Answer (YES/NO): YES